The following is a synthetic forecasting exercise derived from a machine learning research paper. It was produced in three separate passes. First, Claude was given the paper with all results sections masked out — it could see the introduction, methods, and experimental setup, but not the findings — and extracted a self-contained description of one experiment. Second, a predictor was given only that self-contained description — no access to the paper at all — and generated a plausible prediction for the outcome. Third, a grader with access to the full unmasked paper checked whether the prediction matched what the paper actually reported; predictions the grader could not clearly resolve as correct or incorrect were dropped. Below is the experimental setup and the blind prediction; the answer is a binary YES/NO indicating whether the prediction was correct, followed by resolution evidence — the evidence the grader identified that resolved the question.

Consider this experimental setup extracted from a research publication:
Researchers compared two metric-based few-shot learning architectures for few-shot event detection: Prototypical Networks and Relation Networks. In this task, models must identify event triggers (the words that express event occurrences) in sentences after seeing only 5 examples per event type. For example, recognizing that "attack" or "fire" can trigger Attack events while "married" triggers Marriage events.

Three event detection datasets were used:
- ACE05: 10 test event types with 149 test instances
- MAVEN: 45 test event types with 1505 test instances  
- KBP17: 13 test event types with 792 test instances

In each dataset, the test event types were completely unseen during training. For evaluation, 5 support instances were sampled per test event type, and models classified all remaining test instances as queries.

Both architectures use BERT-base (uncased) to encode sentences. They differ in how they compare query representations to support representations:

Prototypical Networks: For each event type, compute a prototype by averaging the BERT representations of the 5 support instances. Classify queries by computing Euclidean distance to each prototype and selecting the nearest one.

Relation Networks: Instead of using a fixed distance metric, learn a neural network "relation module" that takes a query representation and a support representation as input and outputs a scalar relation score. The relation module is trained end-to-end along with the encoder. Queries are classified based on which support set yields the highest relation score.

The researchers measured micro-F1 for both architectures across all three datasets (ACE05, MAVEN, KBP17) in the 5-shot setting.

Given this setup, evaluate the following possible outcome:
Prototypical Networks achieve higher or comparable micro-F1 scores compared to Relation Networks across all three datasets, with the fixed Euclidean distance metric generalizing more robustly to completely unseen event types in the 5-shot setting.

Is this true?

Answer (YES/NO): NO